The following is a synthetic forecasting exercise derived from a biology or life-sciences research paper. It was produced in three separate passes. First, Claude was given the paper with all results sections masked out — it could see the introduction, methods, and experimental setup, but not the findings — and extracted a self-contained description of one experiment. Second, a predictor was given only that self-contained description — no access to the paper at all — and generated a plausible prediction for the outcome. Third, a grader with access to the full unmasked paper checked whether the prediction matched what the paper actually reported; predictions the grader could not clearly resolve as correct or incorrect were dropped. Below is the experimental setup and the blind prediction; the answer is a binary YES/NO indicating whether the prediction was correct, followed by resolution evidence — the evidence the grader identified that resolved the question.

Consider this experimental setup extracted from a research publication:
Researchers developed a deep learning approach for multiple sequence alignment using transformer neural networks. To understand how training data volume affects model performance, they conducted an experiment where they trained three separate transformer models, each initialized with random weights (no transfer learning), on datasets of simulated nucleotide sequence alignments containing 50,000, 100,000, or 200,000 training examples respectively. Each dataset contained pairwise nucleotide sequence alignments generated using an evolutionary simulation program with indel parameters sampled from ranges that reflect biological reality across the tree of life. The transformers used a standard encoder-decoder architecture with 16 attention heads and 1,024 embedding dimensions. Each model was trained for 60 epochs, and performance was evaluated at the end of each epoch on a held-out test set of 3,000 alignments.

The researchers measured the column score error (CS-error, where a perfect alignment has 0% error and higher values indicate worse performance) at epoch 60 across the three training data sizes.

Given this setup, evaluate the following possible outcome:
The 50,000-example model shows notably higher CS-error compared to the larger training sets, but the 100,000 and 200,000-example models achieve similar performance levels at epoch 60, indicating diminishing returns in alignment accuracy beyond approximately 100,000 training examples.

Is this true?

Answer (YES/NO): NO